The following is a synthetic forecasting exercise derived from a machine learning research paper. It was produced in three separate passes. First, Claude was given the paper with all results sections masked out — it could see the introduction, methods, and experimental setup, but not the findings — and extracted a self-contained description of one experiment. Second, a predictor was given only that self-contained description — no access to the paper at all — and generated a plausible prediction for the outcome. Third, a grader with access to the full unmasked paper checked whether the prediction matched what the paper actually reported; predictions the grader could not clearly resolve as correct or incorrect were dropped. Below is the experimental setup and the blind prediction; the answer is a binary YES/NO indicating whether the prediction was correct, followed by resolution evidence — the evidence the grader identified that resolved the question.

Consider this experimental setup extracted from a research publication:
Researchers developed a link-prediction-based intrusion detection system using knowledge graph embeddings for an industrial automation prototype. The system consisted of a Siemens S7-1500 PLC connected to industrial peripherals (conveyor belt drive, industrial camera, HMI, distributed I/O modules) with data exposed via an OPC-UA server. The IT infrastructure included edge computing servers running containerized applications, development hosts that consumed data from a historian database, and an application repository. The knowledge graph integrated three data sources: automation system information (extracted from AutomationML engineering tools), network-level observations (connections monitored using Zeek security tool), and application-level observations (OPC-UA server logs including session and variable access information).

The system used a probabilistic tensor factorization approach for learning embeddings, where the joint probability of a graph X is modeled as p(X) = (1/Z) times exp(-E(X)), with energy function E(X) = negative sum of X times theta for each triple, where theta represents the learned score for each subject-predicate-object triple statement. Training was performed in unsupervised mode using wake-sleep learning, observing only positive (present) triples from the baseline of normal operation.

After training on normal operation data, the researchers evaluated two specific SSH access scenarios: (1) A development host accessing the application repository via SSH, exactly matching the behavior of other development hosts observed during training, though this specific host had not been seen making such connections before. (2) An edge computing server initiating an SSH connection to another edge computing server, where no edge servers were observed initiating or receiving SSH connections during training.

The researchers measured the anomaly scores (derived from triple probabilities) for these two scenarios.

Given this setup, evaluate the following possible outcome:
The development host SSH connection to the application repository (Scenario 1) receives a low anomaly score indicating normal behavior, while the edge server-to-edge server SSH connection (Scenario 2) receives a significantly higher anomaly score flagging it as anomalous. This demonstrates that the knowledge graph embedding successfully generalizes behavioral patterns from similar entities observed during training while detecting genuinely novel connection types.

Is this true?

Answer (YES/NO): YES